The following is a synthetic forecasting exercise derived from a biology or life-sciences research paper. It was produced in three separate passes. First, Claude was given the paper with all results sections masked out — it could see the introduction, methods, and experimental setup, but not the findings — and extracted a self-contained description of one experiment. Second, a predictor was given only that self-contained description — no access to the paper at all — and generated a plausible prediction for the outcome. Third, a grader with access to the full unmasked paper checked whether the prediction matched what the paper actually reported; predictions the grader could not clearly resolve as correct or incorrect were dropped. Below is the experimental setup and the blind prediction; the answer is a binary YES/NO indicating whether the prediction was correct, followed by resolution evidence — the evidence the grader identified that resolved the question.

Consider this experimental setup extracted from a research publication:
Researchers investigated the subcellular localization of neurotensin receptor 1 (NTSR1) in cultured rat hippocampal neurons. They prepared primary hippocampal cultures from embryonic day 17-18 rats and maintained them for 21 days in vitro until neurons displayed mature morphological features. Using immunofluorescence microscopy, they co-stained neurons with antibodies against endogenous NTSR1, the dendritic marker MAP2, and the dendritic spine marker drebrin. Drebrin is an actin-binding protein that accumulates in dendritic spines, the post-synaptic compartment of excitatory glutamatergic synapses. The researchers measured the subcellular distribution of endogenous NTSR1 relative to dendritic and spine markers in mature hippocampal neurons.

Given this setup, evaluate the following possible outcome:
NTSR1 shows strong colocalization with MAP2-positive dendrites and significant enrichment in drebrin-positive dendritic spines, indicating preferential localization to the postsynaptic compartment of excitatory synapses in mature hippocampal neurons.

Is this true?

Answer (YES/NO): NO